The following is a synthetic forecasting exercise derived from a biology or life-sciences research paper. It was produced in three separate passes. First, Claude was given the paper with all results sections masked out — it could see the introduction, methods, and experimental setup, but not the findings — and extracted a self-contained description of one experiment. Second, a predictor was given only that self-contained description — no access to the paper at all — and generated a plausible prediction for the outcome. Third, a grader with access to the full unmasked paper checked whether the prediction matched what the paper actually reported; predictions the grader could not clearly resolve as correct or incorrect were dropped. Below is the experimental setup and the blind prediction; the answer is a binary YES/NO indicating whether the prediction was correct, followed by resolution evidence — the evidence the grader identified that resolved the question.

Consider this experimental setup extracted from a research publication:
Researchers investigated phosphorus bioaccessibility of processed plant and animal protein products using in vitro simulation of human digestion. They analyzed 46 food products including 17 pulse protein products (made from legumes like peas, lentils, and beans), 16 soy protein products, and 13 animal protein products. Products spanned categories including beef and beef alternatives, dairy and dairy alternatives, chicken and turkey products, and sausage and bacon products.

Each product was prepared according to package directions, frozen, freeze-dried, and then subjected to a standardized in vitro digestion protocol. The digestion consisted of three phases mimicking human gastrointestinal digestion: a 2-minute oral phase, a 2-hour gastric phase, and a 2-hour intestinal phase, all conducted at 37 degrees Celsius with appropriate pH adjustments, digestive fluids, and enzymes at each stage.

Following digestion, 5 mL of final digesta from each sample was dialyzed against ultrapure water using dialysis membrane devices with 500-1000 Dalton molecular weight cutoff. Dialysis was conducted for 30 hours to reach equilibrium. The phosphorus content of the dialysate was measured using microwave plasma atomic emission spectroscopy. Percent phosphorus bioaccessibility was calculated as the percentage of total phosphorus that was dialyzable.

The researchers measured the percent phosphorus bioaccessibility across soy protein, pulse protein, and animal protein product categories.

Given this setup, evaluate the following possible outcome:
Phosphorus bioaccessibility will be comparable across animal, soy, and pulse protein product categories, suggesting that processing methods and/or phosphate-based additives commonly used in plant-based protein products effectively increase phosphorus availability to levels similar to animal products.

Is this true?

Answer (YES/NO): NO